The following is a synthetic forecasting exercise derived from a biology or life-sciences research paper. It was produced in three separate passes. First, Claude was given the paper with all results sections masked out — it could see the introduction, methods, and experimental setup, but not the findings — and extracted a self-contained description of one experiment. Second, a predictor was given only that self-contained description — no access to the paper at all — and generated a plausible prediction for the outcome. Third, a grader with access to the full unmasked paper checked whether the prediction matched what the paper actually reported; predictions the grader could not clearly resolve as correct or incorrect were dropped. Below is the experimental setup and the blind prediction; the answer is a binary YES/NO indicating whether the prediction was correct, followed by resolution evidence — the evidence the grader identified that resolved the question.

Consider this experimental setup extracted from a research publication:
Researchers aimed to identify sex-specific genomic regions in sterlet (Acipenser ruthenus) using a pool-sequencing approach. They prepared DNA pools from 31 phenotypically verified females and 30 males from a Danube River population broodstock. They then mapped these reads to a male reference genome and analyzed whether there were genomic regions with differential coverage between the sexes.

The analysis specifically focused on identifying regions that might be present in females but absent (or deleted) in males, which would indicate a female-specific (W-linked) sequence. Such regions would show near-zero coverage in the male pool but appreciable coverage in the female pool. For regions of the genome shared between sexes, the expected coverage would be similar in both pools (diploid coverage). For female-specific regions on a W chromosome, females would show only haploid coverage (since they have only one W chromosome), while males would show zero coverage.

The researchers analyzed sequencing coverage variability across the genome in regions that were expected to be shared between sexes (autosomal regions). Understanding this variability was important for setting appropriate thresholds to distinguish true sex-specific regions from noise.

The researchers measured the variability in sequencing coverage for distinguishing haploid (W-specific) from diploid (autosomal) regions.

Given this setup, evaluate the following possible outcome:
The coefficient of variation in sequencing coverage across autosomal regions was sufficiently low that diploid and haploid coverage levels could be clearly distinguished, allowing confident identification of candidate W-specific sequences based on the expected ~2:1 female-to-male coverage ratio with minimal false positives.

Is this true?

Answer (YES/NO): NO